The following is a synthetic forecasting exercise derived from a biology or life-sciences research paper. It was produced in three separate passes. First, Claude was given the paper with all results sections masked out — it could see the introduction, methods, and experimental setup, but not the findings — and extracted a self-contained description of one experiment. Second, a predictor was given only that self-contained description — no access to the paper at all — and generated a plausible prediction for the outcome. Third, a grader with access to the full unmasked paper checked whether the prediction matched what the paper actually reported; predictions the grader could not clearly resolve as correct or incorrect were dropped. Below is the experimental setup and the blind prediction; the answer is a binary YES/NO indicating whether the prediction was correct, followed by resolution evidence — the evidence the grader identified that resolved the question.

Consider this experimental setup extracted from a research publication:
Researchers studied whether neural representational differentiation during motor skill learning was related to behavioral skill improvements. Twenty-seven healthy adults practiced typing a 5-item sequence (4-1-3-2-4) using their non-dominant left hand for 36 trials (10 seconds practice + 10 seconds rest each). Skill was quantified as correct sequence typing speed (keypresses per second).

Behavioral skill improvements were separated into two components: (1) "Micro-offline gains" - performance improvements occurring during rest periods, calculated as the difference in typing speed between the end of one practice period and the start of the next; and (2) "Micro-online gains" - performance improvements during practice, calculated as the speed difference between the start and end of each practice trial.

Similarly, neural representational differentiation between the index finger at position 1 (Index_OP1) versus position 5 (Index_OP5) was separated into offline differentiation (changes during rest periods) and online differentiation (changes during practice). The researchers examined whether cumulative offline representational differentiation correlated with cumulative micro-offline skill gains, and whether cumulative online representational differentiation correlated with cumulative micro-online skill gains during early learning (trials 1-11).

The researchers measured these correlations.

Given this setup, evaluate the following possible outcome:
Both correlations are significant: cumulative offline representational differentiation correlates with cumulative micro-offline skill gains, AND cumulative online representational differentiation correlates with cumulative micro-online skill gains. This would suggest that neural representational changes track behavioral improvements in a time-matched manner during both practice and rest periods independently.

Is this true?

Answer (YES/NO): NO